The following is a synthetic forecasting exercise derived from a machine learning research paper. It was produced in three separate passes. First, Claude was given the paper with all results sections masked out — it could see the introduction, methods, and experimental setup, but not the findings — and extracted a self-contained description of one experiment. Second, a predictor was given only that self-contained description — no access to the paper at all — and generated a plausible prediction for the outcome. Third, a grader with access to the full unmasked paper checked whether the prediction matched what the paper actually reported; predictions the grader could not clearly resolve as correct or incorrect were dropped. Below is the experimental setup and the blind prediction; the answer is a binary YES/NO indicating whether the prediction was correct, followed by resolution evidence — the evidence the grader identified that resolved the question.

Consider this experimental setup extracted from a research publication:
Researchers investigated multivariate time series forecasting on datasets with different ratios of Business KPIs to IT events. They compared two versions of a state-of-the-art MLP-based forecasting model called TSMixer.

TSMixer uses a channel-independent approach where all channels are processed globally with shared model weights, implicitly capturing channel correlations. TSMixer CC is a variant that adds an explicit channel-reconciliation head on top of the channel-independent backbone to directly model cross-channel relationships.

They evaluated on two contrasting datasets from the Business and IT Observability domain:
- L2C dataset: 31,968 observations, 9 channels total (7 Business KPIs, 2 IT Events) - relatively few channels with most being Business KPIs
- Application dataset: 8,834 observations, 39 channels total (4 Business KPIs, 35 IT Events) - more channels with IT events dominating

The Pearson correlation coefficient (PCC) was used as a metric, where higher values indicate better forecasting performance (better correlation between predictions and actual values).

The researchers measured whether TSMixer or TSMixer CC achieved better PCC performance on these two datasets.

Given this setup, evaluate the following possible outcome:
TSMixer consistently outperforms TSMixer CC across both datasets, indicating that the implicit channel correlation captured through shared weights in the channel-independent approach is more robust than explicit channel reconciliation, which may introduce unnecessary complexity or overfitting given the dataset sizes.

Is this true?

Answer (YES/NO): NO